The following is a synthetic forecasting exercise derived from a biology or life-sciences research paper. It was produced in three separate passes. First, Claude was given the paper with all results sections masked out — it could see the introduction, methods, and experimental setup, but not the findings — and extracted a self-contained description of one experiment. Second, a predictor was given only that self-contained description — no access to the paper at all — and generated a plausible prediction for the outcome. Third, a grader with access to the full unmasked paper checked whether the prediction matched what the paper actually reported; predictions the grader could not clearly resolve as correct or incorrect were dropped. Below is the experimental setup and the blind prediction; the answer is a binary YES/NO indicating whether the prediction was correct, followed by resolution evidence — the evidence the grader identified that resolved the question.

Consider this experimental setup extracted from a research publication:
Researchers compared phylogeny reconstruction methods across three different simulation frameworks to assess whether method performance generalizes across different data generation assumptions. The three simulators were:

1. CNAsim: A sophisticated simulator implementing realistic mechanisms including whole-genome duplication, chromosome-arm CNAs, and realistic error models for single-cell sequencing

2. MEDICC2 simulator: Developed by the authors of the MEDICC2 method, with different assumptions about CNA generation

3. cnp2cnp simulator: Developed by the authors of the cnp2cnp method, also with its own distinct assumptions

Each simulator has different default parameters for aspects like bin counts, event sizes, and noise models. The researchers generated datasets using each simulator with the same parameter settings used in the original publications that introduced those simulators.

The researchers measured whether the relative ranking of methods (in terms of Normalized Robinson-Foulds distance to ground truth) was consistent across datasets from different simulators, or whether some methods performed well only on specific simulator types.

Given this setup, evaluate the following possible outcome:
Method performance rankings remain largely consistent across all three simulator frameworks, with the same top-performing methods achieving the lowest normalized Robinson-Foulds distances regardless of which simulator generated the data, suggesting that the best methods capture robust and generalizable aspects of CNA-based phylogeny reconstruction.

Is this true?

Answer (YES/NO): YES